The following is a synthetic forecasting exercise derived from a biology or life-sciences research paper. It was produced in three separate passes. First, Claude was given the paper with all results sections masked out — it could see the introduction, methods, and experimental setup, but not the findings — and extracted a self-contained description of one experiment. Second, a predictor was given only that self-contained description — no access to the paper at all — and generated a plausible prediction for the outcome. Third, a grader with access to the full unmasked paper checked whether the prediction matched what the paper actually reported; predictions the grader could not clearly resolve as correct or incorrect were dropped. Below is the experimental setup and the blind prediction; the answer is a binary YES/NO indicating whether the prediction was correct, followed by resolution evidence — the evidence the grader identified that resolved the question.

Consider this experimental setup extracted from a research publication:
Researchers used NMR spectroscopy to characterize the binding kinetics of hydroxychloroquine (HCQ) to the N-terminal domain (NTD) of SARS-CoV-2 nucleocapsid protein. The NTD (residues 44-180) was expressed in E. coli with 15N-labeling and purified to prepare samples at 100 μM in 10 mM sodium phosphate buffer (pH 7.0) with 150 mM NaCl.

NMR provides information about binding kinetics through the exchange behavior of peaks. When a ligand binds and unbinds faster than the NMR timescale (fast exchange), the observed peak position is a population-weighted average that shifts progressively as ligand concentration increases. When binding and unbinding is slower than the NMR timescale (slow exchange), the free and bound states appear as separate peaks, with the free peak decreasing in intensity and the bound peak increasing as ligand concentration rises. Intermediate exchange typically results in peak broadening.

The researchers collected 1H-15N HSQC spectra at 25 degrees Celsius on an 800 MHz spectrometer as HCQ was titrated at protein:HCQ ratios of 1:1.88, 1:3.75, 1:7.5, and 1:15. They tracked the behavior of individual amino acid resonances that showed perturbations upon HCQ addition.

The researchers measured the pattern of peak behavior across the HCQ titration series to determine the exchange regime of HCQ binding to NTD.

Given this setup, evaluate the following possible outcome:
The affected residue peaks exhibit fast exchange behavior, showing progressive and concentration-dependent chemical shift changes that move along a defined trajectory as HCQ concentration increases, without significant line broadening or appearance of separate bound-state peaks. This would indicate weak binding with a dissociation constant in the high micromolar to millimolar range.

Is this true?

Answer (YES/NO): YES